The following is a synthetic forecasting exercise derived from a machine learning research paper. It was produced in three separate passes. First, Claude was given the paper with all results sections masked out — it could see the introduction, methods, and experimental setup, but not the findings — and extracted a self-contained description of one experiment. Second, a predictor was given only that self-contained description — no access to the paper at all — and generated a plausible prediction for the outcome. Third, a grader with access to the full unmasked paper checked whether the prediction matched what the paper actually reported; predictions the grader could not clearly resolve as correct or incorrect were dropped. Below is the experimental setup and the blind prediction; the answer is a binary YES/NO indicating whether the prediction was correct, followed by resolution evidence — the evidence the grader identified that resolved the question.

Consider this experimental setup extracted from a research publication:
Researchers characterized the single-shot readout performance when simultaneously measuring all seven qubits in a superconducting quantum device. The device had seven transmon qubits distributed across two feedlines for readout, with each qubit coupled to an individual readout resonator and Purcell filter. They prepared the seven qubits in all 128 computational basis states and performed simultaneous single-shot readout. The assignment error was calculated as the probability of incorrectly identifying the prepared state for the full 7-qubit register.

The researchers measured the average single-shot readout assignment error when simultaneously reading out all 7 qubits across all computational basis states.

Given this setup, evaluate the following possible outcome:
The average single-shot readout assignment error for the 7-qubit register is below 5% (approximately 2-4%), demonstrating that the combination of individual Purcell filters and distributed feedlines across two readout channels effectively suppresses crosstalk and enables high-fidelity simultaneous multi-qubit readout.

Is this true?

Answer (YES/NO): NO